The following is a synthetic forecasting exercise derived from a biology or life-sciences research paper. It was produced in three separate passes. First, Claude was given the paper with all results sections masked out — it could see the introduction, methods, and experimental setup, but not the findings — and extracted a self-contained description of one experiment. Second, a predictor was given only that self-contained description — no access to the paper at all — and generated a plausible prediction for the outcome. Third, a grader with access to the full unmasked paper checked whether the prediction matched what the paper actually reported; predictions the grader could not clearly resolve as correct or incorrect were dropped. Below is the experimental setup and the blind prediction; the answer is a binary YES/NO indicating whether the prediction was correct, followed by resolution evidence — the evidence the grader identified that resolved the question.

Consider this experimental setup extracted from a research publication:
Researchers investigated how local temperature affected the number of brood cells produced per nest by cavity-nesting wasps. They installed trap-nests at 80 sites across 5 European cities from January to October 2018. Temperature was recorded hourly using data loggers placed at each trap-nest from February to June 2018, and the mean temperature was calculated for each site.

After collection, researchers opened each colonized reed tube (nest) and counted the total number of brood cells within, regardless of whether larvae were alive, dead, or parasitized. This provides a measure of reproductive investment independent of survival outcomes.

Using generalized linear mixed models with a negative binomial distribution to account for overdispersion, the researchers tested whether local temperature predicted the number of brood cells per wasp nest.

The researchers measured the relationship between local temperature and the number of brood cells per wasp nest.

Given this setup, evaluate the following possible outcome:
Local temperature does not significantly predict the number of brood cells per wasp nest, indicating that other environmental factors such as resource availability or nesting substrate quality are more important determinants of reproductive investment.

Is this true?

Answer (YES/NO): NO